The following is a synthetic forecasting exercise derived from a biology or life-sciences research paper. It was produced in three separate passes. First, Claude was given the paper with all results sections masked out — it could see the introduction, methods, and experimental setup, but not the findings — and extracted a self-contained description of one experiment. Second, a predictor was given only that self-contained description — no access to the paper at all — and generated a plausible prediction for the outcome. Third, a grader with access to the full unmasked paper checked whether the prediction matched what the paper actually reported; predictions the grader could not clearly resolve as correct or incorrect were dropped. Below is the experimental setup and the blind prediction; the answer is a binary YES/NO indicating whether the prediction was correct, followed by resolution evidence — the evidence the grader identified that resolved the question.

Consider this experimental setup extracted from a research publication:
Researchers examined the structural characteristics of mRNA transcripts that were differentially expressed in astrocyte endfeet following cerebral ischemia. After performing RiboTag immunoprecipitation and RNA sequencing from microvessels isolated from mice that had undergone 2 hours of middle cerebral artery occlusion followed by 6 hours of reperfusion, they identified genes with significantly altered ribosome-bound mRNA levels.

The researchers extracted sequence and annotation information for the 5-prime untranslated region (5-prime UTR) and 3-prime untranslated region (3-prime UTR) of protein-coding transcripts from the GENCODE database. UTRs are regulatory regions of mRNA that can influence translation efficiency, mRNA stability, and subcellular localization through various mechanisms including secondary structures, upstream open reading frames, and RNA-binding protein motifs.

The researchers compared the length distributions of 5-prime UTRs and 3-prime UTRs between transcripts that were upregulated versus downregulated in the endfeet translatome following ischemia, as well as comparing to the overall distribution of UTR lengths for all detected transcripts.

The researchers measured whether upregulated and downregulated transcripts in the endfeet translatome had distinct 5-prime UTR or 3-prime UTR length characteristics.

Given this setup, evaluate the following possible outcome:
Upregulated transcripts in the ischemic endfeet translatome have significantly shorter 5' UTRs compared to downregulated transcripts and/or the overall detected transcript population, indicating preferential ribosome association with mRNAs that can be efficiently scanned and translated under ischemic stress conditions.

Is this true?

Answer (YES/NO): NO